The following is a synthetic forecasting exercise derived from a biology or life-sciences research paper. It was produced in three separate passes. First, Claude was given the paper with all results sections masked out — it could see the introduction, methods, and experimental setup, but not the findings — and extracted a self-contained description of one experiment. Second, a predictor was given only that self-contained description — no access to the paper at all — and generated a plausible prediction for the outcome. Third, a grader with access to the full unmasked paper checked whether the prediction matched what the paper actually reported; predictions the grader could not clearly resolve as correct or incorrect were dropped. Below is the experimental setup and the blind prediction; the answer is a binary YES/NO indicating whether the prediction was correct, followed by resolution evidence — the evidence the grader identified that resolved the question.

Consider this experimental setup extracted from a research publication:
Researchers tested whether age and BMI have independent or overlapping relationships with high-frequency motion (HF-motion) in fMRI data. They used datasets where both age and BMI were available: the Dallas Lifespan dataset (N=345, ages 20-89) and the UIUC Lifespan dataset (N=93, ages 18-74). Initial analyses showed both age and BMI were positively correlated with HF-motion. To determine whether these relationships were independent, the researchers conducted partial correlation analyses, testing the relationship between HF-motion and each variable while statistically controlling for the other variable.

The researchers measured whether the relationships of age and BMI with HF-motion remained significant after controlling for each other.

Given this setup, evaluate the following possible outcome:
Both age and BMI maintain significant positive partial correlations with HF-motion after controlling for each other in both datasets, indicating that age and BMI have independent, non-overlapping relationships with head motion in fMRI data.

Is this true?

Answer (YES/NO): NO